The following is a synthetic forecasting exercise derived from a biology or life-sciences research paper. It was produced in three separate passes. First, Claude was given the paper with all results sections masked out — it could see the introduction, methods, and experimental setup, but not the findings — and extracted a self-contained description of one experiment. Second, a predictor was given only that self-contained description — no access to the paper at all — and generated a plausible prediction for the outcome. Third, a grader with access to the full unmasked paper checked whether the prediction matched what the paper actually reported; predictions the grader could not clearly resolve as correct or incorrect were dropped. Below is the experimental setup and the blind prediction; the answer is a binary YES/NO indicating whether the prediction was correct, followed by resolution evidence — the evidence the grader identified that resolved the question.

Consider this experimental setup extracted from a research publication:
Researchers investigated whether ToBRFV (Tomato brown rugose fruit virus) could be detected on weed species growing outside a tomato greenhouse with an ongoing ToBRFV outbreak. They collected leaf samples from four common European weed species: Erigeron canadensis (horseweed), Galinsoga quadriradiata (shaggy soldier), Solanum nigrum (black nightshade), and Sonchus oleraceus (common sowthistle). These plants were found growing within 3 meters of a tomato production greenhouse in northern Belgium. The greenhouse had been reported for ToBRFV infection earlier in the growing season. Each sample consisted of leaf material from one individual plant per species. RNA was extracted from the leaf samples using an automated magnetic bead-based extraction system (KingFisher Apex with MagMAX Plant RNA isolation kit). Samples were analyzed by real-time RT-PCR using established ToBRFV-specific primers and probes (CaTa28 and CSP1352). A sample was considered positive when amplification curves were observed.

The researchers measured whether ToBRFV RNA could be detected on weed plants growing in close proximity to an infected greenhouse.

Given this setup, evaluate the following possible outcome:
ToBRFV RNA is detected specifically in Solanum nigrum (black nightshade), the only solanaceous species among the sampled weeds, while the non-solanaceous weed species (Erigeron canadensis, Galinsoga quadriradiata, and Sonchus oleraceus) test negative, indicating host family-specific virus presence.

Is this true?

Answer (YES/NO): NO